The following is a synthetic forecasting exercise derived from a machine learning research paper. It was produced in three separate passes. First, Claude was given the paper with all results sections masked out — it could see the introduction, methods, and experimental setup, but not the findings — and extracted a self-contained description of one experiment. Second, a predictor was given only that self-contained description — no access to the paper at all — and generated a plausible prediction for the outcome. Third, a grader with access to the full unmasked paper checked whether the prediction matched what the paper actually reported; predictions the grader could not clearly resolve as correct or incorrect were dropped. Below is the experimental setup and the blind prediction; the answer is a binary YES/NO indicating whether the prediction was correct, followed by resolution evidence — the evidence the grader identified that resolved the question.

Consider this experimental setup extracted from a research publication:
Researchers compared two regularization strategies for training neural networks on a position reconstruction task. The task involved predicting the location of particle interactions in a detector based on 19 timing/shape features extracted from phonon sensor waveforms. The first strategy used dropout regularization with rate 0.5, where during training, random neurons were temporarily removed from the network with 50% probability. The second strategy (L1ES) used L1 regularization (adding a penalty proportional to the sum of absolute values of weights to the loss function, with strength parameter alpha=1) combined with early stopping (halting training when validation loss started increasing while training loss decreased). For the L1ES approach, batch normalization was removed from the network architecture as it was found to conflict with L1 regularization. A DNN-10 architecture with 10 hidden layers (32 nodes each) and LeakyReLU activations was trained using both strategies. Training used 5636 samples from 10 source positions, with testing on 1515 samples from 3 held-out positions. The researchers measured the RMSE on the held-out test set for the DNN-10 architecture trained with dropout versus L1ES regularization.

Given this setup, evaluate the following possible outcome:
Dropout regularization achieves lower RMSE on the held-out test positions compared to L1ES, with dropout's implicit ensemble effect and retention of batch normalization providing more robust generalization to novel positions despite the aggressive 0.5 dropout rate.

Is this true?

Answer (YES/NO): NO